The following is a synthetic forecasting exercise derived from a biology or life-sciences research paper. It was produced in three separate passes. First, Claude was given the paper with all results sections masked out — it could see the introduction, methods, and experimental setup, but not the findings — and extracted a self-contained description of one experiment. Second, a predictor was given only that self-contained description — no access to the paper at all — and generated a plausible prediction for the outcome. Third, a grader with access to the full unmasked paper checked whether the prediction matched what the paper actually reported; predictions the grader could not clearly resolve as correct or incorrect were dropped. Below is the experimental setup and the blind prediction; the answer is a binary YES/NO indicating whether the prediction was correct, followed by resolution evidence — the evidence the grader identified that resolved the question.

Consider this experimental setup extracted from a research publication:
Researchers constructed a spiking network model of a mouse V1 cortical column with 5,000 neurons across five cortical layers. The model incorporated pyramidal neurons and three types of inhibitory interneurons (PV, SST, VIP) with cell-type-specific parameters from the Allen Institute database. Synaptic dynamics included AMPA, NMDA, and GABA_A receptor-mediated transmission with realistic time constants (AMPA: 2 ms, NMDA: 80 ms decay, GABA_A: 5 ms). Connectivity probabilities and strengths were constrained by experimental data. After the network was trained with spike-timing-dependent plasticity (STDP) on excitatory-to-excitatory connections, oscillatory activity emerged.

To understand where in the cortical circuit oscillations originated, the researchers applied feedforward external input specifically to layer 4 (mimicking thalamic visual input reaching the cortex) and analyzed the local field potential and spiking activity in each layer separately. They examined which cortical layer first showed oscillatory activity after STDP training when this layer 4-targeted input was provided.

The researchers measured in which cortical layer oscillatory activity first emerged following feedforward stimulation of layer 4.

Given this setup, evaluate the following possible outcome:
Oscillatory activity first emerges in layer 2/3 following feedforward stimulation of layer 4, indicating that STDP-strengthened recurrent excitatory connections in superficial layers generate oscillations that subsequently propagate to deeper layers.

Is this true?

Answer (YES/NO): NO